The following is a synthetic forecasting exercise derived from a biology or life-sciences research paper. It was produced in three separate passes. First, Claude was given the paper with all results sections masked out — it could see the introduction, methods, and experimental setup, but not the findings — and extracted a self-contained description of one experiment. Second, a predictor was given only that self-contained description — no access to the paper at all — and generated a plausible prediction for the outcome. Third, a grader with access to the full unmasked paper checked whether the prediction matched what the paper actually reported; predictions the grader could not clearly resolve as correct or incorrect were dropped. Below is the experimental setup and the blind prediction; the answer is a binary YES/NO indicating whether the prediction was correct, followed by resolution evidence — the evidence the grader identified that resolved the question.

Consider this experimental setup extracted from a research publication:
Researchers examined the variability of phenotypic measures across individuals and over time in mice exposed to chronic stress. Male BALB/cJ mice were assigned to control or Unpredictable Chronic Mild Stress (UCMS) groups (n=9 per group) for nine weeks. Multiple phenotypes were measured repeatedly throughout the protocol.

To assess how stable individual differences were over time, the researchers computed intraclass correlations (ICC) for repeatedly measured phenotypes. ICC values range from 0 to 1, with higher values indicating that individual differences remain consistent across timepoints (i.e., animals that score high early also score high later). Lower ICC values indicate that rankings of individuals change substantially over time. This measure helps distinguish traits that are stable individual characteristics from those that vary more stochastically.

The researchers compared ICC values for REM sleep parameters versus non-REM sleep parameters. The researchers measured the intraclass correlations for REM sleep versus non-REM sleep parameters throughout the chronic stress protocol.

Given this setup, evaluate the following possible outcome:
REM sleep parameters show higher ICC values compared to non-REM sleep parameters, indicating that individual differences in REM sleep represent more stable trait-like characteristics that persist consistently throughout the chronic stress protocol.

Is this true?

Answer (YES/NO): YES